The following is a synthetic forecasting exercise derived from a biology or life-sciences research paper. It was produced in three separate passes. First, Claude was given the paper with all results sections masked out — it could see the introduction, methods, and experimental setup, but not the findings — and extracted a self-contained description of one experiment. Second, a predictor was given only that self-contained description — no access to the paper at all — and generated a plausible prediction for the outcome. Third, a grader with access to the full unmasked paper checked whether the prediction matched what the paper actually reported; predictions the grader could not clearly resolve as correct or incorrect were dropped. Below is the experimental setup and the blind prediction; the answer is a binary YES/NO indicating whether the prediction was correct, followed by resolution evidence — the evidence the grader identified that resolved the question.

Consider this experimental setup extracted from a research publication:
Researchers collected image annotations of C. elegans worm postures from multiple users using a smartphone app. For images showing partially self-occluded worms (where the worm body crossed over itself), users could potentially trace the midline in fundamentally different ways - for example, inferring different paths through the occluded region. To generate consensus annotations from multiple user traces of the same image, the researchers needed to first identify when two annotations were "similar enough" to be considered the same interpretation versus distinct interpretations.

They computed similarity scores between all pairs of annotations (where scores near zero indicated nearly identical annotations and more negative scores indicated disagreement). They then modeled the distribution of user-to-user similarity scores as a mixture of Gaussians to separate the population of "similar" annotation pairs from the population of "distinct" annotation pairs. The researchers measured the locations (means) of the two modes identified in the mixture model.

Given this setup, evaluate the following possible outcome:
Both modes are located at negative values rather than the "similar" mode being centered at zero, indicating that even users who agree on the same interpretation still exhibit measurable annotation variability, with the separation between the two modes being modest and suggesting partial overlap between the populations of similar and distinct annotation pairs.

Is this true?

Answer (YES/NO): NO